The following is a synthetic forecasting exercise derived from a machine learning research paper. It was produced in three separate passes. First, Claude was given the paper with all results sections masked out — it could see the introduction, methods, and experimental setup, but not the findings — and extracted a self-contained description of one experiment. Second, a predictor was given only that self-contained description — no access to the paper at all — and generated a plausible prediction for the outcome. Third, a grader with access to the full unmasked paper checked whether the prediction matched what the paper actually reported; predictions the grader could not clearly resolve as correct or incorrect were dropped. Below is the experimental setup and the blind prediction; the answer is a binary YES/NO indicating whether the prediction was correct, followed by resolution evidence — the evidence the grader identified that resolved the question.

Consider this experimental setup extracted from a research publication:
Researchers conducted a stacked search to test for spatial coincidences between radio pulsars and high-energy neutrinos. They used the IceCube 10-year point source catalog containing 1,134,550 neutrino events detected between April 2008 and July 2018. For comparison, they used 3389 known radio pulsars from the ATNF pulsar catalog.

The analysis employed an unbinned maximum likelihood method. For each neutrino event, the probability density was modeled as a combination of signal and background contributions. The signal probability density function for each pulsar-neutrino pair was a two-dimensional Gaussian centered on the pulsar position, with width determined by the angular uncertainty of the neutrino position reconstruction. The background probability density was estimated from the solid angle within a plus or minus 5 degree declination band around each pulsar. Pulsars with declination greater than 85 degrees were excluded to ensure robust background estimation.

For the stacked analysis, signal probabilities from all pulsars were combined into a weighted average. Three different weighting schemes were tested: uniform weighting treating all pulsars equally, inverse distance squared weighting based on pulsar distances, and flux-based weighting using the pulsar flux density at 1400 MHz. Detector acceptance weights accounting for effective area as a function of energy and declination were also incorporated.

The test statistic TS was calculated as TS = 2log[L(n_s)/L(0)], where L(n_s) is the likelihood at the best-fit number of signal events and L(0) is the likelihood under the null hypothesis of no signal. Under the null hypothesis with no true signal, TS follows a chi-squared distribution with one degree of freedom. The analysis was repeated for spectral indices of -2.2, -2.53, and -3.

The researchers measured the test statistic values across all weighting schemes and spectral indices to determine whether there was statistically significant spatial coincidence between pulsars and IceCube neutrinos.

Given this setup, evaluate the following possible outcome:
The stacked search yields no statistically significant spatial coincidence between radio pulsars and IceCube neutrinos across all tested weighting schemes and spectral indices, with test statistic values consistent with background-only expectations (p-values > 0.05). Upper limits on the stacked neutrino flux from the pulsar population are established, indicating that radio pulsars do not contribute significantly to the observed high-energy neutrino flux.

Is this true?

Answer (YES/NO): YES